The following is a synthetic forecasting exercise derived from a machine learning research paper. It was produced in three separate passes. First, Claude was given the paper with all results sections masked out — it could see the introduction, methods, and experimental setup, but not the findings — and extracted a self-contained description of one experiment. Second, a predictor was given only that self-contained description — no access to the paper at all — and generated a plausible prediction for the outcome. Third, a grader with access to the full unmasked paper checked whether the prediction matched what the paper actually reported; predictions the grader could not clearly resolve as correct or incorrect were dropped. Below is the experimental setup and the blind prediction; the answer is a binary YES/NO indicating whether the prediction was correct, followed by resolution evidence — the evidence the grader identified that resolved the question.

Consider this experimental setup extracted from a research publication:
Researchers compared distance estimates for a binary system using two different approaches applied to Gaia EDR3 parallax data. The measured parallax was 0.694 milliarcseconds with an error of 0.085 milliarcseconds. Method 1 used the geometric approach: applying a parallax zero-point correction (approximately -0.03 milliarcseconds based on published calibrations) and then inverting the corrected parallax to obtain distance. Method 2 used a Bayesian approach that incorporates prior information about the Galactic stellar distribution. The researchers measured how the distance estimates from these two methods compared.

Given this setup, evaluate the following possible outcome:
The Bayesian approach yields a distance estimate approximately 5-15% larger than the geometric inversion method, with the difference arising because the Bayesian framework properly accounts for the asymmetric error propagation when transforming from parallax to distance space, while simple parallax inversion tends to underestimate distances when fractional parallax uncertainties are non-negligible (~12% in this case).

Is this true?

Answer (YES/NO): NO